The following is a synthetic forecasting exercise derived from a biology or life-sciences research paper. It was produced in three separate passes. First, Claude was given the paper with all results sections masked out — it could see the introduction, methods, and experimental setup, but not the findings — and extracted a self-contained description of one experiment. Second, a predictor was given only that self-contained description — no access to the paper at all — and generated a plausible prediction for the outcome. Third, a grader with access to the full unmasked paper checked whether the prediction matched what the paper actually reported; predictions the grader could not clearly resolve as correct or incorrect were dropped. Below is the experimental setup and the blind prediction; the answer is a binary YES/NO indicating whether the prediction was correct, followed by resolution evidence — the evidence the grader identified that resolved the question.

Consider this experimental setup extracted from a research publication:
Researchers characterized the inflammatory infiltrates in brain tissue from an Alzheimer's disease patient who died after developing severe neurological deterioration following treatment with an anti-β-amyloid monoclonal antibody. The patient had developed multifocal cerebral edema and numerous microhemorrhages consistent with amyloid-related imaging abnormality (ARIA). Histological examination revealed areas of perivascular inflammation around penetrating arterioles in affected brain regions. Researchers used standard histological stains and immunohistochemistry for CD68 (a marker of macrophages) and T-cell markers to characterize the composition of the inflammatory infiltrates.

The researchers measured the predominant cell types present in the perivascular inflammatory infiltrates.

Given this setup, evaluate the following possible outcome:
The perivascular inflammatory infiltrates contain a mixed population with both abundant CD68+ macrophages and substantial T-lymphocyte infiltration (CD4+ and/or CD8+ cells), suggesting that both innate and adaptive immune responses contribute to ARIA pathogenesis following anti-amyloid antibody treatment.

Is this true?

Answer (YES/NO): NO